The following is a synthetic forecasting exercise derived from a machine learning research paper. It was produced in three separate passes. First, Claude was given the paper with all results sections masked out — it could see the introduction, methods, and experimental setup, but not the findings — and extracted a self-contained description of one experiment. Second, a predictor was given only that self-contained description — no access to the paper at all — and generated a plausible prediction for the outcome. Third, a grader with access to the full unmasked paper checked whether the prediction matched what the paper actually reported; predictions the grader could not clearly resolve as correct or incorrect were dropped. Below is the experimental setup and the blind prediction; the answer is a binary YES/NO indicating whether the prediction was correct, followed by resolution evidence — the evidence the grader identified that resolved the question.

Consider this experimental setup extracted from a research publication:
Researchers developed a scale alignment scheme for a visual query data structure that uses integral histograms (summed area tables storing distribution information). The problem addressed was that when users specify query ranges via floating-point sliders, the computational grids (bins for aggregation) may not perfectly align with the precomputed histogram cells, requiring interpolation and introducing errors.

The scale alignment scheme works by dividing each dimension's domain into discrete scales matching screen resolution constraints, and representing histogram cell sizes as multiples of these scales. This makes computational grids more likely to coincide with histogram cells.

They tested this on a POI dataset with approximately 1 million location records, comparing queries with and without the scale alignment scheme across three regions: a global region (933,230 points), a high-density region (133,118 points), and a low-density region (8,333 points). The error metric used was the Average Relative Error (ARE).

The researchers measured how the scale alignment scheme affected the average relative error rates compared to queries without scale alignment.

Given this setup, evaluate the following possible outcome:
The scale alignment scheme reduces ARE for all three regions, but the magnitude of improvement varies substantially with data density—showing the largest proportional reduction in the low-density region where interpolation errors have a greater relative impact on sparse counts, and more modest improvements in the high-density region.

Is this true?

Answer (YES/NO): NO